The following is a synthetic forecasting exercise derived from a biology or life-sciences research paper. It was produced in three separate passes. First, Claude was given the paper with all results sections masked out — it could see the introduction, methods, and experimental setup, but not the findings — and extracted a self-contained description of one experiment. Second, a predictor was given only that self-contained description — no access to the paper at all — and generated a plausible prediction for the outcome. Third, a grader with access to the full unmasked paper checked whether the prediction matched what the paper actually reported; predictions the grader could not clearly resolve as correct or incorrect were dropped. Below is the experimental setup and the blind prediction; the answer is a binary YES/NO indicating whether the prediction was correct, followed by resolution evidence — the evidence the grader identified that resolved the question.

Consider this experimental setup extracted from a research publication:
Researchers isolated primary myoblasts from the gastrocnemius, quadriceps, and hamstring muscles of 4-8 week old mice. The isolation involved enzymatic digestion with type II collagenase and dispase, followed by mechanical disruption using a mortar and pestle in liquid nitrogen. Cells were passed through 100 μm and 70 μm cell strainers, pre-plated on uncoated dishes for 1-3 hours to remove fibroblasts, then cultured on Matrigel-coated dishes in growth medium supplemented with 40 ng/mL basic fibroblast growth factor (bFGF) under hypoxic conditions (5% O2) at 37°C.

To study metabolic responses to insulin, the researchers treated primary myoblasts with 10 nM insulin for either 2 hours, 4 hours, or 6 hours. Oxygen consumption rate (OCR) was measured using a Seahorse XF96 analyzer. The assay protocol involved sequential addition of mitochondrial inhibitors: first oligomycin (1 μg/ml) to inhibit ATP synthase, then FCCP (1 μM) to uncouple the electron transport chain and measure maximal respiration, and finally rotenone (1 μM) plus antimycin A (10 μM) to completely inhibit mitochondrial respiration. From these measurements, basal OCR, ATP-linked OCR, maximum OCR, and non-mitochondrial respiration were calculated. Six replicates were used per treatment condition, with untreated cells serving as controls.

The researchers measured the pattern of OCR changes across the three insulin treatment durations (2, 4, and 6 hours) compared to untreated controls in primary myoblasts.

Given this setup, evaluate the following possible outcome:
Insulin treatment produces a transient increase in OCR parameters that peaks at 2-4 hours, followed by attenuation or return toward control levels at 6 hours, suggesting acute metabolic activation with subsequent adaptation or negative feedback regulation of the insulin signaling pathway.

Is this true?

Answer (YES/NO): NO